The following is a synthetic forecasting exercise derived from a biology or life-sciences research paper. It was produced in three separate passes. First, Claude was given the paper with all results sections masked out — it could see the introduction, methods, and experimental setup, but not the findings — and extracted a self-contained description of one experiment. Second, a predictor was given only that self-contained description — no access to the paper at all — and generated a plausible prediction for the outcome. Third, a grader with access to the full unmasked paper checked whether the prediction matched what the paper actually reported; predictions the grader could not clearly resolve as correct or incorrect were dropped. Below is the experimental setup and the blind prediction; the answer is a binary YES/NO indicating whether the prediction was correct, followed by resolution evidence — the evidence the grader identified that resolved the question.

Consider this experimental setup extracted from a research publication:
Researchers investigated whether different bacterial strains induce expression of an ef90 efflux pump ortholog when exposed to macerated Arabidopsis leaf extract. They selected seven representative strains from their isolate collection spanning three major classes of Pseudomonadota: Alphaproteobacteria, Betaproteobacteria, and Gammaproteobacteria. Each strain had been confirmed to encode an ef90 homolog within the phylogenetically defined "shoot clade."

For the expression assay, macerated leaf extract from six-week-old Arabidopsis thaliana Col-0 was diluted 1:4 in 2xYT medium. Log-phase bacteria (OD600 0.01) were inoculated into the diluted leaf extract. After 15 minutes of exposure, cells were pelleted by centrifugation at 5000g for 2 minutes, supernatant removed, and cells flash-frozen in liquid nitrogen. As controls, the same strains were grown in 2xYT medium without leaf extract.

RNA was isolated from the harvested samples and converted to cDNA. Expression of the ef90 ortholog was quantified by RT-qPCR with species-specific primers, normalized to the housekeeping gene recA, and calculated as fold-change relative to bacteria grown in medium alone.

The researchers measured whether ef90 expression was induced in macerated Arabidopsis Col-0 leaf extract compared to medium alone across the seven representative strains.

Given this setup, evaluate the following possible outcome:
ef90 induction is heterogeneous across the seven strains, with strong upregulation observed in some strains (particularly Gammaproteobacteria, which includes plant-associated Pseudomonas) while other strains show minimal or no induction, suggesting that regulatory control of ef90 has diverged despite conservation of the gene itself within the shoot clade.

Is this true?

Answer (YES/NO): NO